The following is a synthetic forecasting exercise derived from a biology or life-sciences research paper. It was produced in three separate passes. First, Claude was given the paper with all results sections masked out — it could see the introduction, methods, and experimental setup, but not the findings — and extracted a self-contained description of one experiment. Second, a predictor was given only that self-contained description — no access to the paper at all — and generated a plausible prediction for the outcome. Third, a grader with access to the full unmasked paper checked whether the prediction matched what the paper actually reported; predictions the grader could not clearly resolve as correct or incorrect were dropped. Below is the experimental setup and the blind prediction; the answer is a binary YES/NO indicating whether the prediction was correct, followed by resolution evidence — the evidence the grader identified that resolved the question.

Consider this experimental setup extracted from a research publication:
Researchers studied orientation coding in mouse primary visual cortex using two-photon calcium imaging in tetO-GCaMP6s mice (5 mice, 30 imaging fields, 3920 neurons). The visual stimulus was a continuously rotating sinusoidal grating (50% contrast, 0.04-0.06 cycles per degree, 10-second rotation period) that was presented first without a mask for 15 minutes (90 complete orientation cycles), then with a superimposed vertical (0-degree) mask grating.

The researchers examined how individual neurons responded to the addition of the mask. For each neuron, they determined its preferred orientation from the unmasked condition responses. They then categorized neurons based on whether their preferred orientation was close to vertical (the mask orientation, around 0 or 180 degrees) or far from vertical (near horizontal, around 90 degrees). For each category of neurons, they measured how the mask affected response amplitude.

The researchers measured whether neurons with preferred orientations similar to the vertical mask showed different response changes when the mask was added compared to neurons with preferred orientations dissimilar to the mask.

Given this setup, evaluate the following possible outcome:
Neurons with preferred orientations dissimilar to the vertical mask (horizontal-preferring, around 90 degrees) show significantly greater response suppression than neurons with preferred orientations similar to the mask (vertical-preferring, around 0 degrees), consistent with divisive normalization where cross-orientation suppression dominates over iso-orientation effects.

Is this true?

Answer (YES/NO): YES